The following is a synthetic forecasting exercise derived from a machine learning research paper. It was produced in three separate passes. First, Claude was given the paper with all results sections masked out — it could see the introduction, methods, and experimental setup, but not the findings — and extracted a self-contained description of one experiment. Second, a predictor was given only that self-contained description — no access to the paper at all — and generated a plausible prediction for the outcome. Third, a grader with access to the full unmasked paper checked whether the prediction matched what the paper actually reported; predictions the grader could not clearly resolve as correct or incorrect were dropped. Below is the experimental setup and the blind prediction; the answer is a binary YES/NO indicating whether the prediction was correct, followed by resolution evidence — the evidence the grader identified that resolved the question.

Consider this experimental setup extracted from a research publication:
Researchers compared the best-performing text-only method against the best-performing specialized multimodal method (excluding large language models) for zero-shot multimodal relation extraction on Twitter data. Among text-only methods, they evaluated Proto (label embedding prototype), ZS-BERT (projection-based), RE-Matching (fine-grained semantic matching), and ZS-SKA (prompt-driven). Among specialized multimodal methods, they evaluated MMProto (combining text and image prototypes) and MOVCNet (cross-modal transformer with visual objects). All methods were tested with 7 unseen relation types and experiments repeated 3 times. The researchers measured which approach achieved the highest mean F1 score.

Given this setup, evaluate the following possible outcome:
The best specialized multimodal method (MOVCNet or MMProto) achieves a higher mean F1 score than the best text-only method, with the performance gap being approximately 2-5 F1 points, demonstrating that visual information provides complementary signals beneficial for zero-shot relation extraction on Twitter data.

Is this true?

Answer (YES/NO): NO